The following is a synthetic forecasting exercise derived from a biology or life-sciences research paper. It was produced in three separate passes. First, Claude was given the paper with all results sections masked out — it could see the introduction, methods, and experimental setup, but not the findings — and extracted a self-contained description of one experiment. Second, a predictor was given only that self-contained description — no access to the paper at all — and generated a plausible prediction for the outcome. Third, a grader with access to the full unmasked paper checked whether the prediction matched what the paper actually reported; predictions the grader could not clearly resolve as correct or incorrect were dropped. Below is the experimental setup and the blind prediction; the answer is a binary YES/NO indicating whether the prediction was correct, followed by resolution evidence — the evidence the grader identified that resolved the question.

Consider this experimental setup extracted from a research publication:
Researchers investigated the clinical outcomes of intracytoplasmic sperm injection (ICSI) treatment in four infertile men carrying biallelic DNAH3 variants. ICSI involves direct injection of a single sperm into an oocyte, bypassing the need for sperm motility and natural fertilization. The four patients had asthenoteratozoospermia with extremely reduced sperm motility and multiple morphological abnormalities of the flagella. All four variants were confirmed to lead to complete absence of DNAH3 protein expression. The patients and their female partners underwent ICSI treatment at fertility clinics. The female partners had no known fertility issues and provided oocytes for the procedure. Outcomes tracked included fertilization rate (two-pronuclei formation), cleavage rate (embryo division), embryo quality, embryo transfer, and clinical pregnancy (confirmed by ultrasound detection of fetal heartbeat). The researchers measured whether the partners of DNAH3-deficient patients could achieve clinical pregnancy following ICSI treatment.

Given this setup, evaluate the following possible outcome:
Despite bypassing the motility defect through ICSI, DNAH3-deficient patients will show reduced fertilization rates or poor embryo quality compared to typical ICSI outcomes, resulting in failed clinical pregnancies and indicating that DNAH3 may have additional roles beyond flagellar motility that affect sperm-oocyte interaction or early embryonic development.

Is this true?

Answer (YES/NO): NO